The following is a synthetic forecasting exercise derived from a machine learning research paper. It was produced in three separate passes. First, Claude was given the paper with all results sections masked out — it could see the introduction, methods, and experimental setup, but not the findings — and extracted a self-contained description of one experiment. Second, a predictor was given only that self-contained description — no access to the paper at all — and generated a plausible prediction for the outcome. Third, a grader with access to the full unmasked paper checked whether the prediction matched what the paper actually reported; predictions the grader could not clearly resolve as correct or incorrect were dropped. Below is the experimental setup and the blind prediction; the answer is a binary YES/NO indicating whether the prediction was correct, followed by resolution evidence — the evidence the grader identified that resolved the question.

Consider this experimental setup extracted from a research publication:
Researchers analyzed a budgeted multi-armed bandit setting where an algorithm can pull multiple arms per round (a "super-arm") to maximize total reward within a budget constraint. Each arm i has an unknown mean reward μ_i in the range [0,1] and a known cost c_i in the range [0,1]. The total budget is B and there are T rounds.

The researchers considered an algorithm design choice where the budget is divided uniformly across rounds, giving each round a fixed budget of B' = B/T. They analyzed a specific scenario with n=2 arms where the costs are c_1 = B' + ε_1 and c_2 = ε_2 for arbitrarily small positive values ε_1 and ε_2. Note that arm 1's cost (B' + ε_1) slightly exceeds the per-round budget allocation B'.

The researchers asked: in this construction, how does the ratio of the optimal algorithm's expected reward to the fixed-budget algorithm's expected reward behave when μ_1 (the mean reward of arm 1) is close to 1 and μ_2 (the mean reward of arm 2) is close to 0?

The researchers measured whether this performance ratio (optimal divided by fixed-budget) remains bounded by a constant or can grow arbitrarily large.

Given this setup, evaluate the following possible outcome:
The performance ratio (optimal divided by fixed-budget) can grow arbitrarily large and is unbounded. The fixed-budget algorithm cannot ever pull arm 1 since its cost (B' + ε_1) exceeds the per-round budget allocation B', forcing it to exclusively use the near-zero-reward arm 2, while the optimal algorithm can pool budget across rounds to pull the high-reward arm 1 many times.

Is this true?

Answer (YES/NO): YES